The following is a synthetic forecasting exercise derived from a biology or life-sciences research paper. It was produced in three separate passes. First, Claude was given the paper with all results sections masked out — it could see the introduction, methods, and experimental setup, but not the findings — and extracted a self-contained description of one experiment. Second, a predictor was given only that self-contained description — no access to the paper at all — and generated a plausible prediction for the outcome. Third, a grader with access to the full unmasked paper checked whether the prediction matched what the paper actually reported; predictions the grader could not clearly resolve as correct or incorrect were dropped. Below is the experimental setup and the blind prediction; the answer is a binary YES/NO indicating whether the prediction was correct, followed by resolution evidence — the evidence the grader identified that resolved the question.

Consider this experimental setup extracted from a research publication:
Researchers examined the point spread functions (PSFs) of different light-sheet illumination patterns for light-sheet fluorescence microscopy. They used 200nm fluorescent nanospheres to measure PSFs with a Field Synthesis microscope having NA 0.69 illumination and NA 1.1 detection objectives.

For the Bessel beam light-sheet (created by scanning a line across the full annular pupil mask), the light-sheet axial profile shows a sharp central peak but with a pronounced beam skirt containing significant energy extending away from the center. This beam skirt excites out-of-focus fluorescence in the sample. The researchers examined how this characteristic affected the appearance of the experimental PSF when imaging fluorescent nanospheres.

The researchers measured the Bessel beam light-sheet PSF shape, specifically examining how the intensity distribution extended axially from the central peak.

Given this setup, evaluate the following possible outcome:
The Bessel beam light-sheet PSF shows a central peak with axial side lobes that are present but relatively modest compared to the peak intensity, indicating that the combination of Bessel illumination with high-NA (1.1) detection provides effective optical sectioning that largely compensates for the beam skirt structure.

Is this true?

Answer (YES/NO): NO